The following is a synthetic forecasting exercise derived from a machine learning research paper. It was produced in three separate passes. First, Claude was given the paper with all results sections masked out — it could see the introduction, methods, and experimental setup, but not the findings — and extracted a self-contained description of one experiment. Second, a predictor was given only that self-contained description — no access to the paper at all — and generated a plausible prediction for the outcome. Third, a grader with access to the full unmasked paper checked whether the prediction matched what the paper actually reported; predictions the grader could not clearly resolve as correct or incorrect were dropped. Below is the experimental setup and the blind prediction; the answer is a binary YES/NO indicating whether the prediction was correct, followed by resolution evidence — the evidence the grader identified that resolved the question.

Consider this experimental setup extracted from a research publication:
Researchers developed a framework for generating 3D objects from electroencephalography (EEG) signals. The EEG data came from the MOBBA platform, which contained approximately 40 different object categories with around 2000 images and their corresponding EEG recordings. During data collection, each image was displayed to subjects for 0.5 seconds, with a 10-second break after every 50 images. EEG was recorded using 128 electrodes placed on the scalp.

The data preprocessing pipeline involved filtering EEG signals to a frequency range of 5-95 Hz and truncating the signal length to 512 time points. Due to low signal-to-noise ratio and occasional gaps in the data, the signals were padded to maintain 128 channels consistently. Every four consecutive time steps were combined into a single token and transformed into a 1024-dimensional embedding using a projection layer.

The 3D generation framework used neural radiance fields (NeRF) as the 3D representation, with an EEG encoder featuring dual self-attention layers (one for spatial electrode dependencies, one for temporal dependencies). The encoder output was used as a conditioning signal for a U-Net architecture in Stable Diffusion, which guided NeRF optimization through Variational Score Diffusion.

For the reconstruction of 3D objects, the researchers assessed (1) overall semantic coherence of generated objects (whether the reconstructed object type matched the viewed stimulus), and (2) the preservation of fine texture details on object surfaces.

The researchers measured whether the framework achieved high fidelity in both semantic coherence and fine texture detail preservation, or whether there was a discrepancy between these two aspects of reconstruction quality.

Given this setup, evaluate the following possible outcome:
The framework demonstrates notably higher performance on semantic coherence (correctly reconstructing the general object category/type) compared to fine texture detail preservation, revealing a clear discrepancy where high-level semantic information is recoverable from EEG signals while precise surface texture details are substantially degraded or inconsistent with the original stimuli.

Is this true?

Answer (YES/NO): YES